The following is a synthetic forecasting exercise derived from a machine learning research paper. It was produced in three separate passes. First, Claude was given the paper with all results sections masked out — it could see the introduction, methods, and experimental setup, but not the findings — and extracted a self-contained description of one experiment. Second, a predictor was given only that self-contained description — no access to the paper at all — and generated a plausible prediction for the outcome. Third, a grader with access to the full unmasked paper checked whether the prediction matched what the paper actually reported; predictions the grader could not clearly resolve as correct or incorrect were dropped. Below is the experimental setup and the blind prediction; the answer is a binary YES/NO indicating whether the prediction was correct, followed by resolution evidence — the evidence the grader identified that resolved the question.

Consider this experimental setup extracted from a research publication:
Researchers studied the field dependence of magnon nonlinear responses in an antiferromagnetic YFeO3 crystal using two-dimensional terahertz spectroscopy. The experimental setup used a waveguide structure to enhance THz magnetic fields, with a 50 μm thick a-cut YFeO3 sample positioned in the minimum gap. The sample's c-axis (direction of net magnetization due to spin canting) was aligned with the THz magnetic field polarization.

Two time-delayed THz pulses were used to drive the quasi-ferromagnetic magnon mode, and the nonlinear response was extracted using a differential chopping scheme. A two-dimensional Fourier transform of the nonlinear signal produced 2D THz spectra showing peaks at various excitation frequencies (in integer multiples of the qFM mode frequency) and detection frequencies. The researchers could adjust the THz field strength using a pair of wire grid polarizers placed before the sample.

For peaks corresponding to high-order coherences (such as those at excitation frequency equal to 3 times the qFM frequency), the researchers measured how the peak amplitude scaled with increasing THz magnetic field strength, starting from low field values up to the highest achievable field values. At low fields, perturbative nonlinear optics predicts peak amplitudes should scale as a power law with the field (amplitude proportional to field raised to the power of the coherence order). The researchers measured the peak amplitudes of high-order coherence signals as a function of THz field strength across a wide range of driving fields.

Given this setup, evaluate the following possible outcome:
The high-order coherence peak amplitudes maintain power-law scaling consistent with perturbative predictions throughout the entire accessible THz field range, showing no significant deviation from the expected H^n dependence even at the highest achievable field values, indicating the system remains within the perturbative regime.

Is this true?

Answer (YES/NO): NO